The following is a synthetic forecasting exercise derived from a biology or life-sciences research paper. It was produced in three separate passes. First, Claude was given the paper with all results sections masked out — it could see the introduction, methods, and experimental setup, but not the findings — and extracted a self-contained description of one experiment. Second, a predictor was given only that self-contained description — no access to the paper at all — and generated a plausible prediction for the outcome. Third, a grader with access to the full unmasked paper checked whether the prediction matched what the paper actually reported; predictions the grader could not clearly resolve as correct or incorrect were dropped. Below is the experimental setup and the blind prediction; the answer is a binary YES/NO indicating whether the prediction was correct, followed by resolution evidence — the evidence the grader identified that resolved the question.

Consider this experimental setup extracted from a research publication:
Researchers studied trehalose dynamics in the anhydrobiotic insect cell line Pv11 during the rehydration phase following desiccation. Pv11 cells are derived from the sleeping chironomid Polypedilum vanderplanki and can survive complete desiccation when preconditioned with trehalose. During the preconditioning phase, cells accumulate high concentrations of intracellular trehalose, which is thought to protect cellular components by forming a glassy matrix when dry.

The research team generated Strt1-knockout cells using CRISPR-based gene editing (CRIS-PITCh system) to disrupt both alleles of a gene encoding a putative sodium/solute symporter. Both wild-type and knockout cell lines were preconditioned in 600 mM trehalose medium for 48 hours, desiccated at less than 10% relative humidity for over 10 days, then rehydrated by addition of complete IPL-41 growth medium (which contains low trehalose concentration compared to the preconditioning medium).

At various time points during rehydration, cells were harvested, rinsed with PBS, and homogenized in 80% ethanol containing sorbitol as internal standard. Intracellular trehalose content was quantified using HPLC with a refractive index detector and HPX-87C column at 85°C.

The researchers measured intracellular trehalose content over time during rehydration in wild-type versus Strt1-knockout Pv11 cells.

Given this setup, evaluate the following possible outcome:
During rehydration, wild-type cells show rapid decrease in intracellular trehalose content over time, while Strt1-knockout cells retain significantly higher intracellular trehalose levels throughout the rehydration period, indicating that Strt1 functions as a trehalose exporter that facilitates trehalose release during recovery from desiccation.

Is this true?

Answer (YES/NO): NO